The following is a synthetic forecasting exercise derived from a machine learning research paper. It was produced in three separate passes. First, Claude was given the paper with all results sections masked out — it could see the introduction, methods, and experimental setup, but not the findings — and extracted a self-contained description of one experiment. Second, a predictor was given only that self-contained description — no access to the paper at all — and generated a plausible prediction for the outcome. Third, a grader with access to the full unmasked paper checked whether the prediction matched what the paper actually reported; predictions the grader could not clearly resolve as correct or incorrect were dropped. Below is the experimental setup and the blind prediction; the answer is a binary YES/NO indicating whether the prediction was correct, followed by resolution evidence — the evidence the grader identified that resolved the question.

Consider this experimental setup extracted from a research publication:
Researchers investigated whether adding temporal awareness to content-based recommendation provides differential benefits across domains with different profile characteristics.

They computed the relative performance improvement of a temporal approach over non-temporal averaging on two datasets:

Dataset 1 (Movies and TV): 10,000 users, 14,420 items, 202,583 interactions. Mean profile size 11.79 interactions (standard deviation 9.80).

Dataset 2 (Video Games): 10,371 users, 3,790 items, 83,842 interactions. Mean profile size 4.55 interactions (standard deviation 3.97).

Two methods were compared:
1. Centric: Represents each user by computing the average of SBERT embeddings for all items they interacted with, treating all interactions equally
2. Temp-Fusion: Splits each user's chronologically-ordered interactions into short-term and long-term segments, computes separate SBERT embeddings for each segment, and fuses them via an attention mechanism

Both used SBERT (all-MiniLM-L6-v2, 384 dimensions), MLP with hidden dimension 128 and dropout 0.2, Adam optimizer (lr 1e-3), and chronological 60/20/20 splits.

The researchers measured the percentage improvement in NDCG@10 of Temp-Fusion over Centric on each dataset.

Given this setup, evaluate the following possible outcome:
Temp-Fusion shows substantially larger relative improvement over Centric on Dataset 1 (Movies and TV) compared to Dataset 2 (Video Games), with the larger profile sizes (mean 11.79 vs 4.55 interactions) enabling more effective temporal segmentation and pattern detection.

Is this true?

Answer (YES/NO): NO